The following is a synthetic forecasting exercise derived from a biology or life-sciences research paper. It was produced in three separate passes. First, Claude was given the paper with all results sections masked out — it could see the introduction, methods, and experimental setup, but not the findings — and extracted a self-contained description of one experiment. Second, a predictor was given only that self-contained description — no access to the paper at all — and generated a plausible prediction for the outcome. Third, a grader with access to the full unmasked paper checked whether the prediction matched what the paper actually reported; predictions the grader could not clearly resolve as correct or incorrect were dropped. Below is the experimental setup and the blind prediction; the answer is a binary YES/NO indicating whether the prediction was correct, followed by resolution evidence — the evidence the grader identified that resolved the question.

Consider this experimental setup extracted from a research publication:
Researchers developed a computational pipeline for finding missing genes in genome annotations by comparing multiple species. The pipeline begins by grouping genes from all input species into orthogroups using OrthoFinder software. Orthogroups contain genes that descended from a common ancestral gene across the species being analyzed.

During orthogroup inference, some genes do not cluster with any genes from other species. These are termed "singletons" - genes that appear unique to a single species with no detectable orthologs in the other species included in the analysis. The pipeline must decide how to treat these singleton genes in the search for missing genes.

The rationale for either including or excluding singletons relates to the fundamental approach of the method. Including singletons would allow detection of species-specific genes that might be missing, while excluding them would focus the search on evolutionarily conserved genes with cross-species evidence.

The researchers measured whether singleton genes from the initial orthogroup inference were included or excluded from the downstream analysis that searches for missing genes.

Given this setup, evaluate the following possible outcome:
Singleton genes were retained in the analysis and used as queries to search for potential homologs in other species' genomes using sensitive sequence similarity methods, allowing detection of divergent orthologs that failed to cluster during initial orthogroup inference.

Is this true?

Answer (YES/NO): NO